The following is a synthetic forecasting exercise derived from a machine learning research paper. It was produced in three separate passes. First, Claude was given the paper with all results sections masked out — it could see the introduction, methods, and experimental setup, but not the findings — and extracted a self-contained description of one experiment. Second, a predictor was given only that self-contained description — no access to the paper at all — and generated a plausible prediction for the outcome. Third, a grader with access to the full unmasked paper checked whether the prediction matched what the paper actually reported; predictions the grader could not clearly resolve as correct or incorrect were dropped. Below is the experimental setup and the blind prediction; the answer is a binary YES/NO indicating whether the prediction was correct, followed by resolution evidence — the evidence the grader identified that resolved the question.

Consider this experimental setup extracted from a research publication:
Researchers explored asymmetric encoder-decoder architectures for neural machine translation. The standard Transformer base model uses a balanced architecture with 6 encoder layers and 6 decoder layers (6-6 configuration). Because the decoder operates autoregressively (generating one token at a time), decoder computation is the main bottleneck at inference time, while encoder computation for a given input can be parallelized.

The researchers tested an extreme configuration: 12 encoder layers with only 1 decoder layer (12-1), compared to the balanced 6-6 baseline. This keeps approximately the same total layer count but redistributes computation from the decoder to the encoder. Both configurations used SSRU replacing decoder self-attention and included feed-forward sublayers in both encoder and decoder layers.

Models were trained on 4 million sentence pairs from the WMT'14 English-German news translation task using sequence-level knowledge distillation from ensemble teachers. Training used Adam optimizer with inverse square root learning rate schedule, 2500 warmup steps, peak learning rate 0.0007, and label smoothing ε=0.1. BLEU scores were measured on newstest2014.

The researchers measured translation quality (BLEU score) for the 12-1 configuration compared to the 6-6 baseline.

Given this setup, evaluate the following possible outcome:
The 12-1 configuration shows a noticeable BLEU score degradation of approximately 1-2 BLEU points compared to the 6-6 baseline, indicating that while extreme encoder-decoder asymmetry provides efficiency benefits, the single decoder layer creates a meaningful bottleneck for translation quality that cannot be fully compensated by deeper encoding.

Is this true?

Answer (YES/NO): NO